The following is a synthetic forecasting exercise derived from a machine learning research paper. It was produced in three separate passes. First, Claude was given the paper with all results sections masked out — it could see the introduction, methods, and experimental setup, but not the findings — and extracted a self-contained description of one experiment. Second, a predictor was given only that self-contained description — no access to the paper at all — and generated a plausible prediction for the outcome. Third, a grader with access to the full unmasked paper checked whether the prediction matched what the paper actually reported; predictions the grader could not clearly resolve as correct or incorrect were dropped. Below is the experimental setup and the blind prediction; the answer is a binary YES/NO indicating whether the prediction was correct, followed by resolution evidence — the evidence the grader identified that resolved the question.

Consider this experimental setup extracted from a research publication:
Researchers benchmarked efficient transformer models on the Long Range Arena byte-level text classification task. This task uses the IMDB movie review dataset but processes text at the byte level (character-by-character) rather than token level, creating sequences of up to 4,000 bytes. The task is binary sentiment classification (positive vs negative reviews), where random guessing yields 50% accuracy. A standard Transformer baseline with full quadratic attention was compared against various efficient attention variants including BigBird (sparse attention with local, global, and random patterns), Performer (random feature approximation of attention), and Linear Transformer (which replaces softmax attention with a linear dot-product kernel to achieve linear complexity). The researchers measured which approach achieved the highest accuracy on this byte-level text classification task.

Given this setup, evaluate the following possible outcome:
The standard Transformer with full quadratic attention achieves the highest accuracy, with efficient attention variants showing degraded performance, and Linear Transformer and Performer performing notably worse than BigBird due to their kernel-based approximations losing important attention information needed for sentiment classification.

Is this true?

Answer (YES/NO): NO